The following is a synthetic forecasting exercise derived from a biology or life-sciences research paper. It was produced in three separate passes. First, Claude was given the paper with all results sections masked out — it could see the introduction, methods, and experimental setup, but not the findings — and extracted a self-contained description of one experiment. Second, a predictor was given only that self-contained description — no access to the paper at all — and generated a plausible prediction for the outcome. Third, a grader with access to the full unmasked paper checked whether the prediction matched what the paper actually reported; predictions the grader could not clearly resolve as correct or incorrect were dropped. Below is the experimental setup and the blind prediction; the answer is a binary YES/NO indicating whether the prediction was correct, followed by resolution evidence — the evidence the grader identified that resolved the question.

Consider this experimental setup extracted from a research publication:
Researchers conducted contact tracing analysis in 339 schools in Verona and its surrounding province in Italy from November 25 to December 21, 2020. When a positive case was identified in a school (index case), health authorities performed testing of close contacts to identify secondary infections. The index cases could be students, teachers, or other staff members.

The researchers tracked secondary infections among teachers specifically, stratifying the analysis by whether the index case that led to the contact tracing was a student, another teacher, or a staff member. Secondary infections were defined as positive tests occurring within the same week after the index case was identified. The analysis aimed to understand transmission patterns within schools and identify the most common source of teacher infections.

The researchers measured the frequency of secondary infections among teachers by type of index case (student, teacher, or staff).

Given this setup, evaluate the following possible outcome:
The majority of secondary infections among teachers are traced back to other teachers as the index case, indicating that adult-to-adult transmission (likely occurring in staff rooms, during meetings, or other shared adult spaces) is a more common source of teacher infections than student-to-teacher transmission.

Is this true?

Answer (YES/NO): NO